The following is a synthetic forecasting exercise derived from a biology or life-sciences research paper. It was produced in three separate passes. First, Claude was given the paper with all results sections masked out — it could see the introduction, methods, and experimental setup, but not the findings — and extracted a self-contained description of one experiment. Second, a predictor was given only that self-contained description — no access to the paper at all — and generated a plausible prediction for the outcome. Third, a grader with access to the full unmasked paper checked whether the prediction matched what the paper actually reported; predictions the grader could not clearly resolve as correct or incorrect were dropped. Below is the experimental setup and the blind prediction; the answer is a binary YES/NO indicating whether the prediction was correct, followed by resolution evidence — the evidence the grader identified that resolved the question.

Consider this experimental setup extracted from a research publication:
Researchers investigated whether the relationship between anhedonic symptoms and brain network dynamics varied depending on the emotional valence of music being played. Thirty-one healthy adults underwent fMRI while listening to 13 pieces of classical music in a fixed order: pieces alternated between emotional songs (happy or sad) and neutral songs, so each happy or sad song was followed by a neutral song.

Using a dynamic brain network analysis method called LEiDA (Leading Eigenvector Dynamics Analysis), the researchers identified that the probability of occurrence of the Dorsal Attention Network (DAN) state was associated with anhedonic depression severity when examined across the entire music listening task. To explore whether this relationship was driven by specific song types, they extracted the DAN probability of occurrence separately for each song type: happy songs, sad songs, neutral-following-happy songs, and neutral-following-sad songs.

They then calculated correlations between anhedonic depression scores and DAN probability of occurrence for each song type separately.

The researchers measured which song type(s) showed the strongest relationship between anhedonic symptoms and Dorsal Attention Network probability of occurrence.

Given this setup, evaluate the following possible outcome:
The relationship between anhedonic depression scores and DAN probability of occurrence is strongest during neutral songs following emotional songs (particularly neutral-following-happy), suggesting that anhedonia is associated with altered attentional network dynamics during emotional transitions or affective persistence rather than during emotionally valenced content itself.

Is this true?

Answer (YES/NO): NO